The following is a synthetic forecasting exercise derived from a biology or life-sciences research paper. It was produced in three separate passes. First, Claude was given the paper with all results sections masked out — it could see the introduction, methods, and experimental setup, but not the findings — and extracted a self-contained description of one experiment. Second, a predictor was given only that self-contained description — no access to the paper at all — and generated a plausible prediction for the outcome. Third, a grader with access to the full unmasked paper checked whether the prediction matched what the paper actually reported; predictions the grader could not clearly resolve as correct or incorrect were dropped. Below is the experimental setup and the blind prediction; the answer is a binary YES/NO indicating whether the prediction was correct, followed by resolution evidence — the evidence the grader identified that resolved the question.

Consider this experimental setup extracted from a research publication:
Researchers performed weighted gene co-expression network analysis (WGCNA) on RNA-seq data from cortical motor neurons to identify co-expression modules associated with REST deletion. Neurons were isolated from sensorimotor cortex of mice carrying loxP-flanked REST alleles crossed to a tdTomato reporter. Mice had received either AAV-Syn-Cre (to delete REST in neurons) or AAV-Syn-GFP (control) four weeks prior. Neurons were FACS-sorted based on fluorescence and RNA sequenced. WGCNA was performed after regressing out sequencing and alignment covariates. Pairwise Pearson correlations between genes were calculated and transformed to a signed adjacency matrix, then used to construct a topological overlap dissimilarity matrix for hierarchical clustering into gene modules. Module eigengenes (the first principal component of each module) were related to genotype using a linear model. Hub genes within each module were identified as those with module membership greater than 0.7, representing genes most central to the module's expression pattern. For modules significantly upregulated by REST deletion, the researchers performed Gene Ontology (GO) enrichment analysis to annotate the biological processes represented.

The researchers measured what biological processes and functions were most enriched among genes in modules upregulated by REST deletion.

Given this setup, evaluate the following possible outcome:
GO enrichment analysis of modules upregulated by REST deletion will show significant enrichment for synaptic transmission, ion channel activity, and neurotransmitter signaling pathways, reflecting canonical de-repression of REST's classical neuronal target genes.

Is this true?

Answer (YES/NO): NO